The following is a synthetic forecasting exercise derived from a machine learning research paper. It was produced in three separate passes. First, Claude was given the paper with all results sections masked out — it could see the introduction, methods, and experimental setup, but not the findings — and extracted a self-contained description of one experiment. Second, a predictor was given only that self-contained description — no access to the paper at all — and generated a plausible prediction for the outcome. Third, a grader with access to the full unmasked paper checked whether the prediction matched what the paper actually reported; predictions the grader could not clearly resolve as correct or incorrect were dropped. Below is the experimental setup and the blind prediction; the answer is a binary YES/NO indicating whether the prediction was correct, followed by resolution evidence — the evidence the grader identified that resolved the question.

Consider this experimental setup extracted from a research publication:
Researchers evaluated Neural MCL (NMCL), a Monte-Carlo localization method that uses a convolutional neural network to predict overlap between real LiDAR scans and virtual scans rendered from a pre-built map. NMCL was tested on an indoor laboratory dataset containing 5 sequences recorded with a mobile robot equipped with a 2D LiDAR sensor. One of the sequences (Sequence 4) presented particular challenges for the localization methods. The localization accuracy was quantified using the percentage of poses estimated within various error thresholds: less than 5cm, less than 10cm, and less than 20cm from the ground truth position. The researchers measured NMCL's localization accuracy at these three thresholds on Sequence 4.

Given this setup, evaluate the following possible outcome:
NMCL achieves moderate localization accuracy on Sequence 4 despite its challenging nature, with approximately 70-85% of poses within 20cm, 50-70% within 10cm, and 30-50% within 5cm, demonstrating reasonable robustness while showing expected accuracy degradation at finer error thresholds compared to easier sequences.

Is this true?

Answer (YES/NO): NO